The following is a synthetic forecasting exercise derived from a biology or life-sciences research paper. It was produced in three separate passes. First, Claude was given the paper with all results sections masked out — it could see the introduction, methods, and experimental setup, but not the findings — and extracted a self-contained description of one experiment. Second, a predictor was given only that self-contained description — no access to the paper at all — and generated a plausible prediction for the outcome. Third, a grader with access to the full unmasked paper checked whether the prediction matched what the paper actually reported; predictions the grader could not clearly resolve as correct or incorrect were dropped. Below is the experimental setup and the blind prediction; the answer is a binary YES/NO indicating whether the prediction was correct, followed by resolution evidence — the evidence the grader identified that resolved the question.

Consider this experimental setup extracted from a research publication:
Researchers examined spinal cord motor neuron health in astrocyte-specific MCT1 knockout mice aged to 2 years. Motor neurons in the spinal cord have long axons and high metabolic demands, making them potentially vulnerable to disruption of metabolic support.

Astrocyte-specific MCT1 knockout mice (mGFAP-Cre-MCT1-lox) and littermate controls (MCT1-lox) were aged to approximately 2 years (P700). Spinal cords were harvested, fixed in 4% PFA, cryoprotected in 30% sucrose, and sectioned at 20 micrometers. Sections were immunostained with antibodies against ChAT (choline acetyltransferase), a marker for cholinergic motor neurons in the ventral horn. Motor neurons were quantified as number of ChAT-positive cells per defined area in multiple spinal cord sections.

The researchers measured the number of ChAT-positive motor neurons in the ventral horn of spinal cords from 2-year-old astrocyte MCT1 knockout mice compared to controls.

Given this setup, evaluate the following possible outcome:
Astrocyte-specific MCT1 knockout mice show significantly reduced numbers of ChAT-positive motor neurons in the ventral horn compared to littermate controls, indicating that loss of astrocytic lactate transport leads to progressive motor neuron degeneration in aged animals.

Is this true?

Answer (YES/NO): NO